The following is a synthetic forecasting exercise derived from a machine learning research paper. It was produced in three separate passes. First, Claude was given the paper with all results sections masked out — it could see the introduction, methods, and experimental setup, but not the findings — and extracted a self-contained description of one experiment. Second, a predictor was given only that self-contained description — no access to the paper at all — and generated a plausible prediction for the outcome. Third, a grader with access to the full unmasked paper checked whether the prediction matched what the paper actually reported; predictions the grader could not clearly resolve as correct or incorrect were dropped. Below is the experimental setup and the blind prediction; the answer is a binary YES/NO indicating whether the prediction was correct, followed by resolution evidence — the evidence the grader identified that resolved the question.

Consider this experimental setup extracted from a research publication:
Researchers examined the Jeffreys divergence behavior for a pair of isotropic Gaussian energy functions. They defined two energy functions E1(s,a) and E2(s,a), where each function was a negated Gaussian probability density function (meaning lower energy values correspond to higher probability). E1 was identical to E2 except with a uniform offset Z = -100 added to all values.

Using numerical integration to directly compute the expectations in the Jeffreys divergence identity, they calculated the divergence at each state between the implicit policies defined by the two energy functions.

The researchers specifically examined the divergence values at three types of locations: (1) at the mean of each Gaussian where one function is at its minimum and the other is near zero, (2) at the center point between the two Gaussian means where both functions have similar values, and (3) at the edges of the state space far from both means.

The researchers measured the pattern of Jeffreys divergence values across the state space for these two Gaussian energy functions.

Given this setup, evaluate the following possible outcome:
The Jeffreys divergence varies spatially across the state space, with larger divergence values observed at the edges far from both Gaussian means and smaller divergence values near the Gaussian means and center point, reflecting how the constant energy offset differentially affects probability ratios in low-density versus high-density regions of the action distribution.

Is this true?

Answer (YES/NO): NO